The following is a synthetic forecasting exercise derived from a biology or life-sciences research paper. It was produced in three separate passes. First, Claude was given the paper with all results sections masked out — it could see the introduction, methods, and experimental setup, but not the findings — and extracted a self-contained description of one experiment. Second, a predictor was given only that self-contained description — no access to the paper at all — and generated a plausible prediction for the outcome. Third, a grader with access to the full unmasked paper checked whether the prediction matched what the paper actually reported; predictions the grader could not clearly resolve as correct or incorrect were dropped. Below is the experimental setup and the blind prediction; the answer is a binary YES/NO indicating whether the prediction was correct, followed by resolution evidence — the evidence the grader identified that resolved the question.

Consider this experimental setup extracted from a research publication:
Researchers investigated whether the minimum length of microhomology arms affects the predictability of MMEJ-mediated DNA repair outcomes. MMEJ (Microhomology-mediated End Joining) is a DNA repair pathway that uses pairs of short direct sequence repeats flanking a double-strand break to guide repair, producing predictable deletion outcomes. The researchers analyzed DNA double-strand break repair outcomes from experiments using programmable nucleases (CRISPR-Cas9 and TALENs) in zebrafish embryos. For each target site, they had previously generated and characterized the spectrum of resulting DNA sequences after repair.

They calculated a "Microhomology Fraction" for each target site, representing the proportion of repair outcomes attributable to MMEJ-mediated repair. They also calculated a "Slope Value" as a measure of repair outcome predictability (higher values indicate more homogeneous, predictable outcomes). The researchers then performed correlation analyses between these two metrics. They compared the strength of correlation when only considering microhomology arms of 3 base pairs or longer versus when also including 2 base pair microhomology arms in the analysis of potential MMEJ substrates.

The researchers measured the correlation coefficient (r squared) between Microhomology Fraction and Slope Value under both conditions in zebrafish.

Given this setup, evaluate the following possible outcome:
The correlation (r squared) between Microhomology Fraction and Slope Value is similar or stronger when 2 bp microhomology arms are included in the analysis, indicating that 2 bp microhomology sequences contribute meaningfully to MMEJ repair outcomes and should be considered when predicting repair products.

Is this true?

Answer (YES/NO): NO